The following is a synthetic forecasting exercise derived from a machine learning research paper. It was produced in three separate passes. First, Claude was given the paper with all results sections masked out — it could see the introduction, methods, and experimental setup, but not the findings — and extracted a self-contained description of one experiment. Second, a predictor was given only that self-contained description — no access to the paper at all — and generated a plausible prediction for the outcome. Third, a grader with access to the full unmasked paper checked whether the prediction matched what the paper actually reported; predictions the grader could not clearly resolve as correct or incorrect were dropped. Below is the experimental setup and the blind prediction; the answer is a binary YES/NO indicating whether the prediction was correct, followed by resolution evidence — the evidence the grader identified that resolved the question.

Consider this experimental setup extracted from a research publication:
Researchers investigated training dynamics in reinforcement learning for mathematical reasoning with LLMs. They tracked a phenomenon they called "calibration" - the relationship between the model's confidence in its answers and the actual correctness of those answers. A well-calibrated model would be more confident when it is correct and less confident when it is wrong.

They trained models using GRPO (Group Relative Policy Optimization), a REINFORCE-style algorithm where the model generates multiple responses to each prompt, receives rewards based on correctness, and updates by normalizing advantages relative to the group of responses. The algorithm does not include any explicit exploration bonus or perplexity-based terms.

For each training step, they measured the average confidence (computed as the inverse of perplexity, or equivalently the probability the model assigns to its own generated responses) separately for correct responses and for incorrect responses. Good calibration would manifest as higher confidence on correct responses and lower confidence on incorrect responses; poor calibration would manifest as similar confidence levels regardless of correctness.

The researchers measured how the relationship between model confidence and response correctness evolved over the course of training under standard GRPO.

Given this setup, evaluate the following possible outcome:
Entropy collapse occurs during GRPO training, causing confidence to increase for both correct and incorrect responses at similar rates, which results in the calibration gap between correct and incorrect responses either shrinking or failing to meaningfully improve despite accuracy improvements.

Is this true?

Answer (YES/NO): YES